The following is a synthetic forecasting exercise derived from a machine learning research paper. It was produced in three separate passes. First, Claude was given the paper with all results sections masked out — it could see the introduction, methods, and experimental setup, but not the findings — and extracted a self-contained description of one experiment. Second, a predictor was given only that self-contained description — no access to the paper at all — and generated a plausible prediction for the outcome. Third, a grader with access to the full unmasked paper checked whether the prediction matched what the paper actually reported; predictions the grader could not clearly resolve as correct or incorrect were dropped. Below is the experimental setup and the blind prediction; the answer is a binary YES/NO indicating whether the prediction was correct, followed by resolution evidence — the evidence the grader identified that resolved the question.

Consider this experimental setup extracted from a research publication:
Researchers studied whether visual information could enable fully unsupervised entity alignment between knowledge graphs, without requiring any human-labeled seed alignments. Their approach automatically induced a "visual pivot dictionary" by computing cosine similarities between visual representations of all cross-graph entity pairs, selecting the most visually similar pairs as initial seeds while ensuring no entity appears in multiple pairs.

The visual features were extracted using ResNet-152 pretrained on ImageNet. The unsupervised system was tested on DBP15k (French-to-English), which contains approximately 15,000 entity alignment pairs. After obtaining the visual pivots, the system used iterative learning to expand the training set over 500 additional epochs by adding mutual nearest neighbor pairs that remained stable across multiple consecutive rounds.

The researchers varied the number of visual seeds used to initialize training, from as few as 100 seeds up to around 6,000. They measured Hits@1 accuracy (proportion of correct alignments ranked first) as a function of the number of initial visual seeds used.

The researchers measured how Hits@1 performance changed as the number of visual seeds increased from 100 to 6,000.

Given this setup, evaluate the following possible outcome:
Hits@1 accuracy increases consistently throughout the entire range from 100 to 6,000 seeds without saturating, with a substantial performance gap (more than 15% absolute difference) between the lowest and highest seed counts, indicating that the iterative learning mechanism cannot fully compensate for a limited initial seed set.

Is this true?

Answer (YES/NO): NO